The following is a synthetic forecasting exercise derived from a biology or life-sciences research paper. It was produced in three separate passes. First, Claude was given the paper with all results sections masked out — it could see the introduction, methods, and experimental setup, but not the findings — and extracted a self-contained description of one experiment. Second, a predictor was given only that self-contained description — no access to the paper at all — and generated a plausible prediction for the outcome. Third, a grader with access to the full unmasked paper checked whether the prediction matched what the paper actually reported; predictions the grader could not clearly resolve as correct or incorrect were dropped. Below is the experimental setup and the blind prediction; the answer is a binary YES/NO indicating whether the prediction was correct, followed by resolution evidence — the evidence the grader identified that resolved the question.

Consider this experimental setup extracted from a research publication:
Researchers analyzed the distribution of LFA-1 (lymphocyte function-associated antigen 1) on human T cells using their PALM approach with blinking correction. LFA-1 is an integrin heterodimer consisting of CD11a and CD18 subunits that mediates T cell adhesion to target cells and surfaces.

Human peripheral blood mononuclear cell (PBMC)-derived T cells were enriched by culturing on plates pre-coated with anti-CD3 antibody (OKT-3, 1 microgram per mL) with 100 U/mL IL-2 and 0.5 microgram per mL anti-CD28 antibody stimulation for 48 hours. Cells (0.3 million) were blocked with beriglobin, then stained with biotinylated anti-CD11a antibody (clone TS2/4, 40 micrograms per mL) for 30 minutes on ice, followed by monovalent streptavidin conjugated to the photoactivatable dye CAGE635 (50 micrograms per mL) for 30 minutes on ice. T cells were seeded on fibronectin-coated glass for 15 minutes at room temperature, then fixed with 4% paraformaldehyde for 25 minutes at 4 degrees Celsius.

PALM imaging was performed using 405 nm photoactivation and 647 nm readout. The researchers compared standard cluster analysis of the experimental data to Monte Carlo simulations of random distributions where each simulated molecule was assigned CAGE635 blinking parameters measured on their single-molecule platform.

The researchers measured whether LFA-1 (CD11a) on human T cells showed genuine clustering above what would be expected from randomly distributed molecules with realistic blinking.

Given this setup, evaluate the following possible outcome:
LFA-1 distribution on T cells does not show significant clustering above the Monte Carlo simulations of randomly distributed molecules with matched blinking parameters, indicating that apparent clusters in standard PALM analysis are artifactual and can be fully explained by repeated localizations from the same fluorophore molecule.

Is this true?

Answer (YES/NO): NO